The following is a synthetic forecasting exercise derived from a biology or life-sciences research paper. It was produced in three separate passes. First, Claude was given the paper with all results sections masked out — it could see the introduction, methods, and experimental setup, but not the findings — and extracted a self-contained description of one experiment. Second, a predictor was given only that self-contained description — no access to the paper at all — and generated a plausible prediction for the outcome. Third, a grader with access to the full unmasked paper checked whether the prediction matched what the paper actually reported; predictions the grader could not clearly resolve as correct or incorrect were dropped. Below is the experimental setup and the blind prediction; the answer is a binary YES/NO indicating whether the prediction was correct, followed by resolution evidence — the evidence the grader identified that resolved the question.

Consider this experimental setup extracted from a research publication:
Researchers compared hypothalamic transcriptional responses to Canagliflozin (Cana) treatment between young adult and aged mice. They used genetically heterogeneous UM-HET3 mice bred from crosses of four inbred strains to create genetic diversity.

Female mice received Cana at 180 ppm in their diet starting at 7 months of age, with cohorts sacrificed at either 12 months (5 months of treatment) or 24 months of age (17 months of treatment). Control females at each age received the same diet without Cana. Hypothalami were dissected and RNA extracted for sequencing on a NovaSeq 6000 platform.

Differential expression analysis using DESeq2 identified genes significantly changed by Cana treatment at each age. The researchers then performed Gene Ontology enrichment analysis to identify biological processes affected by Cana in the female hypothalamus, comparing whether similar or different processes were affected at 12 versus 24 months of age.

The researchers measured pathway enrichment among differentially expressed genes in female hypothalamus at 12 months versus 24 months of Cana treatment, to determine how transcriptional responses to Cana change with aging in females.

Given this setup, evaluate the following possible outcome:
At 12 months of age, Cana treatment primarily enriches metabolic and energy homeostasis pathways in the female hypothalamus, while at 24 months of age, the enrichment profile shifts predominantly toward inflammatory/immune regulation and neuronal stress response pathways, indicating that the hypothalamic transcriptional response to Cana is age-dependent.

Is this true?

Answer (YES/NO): NO